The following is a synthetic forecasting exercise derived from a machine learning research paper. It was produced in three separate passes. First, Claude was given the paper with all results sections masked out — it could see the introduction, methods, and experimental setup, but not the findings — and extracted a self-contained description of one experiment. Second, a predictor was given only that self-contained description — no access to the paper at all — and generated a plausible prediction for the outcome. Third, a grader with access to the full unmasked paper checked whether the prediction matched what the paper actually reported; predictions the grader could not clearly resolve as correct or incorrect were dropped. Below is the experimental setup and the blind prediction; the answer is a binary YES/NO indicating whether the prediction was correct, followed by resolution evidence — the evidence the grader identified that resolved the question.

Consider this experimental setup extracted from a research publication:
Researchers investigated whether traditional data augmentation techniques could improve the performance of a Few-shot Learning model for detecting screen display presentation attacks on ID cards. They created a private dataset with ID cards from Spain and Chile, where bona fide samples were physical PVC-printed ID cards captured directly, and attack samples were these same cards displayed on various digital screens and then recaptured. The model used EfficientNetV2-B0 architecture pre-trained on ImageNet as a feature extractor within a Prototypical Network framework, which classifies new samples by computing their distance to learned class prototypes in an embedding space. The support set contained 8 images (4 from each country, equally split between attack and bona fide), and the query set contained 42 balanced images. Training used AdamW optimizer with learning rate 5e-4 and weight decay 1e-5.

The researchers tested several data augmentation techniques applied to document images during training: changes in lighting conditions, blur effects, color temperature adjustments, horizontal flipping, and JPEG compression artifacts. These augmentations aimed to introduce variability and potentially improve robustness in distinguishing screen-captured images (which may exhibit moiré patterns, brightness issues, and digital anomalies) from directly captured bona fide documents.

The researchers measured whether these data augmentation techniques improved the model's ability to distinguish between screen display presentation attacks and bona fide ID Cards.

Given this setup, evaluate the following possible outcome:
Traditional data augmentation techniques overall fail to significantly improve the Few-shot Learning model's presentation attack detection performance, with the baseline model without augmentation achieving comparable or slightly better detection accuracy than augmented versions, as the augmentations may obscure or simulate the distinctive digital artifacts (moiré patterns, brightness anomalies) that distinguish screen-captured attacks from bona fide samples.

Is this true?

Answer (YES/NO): YES